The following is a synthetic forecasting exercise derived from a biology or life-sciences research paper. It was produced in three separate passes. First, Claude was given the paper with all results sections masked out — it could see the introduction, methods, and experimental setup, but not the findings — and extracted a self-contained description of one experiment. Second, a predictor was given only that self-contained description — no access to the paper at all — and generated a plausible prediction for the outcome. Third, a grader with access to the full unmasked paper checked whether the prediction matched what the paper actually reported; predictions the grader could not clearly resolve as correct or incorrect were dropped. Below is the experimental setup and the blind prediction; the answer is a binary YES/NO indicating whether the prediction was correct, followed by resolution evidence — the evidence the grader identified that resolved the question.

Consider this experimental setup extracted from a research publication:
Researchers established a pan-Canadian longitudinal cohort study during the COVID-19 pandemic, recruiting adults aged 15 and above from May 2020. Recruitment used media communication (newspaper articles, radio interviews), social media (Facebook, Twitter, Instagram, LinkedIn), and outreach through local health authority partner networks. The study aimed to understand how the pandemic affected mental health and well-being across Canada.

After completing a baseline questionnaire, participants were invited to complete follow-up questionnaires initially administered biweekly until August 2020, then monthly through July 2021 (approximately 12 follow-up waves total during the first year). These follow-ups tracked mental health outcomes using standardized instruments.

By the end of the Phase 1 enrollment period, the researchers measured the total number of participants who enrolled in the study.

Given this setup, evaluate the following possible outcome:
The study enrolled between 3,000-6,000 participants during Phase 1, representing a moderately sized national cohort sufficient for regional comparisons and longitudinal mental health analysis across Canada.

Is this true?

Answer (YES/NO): NO